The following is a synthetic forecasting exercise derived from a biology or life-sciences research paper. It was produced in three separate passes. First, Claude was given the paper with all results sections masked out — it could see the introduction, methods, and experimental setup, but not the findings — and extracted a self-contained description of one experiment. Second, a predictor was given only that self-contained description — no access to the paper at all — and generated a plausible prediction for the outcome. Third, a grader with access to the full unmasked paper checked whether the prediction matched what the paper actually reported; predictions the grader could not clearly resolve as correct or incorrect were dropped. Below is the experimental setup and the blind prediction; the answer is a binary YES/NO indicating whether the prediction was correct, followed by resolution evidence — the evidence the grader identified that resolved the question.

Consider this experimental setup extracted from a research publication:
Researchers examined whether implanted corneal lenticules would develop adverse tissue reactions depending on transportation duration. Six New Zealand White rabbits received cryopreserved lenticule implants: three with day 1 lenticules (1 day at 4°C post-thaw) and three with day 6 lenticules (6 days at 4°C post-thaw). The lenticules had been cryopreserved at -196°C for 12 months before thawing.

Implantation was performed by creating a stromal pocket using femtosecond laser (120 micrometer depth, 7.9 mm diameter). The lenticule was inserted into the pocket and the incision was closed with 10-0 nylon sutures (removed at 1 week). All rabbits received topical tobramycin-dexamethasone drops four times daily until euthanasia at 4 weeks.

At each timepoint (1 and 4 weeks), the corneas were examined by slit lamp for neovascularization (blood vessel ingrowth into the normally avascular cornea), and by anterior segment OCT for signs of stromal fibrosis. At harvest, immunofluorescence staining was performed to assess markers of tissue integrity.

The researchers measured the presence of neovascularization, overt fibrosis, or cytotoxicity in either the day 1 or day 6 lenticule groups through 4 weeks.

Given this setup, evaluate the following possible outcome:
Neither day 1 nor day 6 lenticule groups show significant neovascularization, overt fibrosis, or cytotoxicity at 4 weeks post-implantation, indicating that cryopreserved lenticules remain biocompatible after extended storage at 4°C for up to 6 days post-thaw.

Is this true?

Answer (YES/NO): YES